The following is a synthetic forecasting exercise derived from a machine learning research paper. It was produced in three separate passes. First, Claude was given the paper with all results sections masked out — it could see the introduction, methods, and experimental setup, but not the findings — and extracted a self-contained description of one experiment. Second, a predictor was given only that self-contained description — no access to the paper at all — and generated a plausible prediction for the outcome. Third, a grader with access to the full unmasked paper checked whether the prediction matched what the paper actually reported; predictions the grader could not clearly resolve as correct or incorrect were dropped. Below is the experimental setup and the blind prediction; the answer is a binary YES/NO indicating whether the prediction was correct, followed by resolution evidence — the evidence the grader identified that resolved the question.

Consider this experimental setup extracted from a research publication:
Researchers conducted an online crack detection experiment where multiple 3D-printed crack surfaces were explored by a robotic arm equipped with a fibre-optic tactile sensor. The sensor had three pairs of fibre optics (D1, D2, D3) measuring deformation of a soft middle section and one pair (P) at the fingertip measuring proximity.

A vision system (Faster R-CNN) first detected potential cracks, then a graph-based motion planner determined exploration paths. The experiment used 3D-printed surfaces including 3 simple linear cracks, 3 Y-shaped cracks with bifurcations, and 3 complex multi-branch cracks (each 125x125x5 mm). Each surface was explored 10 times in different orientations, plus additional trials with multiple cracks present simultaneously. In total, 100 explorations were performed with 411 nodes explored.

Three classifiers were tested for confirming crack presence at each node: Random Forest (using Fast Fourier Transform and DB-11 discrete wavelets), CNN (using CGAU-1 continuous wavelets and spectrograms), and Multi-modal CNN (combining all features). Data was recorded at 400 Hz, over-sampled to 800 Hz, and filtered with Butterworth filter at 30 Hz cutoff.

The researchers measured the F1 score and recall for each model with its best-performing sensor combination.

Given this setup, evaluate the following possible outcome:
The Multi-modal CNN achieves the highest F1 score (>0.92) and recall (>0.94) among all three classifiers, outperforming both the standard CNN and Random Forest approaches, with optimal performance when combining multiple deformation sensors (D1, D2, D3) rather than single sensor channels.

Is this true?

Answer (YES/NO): NO